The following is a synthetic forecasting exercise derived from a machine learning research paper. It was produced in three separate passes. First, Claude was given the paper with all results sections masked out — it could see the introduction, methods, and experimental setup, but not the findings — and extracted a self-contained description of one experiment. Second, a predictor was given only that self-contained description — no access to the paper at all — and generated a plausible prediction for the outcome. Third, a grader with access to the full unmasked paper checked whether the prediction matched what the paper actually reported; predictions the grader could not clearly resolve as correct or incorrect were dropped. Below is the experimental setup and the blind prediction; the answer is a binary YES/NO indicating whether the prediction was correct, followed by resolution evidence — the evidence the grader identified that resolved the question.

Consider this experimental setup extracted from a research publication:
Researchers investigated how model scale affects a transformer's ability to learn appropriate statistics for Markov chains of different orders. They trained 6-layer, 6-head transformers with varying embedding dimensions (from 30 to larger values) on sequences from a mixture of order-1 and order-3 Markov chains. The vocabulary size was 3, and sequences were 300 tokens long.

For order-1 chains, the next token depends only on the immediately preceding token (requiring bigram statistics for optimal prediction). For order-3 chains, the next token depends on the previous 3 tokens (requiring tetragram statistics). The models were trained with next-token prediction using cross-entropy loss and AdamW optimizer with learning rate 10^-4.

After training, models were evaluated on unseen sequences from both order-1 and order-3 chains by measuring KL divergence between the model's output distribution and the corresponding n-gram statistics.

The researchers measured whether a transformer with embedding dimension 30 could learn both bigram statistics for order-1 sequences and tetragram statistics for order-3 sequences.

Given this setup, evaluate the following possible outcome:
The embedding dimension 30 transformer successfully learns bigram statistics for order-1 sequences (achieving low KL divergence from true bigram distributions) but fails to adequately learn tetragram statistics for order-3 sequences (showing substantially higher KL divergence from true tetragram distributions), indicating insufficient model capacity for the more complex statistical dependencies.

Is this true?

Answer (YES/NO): YES